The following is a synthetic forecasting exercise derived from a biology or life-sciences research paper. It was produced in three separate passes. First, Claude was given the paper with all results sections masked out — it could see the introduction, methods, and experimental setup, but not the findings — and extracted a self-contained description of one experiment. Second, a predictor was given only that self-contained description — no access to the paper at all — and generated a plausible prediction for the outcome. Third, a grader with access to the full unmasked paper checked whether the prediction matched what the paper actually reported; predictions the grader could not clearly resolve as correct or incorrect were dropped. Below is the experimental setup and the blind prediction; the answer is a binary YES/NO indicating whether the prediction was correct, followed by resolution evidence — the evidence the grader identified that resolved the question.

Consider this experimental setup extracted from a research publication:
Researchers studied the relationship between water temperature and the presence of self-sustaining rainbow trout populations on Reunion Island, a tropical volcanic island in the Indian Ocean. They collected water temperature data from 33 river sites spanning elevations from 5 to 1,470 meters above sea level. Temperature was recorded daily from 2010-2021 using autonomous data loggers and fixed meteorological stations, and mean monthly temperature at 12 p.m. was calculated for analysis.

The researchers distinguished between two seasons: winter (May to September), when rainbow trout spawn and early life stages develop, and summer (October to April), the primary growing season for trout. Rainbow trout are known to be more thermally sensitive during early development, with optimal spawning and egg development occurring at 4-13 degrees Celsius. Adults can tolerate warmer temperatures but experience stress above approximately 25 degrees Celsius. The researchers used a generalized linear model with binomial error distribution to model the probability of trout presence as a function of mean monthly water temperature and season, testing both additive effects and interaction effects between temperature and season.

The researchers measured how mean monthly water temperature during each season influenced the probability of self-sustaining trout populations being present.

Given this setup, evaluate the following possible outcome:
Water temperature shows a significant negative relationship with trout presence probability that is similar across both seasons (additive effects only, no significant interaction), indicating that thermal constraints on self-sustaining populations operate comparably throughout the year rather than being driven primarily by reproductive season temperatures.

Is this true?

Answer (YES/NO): NO